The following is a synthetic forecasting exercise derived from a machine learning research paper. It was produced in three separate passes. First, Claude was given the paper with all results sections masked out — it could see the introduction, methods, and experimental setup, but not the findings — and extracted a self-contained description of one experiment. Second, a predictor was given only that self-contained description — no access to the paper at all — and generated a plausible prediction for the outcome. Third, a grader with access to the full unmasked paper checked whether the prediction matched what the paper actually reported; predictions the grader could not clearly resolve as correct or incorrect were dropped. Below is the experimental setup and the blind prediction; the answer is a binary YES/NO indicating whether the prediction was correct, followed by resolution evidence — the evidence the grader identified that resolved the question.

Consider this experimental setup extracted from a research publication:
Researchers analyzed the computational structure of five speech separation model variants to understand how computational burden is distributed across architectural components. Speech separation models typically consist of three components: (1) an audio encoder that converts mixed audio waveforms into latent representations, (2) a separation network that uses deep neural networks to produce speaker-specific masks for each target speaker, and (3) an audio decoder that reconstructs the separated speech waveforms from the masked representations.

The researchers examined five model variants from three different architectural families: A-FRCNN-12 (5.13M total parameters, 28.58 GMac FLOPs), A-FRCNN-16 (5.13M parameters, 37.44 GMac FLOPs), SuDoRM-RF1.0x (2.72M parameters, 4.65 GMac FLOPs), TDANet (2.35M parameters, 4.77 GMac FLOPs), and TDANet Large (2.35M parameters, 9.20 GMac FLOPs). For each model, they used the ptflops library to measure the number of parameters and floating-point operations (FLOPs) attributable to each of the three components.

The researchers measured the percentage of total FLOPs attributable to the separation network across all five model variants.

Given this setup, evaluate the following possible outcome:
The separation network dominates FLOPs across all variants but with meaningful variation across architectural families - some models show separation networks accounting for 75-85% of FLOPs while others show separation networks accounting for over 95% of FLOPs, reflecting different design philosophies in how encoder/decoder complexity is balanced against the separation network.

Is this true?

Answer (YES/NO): NO